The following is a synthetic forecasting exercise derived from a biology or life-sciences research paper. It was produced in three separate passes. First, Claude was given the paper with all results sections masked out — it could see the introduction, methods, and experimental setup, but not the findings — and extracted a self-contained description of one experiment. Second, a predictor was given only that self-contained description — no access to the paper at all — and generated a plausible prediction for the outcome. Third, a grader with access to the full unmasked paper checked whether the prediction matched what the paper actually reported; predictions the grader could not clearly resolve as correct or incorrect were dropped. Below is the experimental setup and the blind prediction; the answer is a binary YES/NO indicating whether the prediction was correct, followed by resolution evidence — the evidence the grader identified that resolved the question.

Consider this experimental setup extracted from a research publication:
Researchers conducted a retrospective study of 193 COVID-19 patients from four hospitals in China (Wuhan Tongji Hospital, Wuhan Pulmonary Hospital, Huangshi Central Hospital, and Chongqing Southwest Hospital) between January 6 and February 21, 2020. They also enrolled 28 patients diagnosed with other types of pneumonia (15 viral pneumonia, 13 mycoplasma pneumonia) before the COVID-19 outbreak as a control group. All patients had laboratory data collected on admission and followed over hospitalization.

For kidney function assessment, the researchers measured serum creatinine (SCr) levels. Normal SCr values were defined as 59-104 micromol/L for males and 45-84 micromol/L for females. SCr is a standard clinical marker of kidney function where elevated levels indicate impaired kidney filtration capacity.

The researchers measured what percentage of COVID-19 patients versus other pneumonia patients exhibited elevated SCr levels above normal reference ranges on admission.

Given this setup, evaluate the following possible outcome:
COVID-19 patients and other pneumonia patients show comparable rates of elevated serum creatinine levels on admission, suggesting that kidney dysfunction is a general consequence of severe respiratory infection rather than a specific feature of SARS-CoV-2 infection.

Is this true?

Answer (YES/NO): NO